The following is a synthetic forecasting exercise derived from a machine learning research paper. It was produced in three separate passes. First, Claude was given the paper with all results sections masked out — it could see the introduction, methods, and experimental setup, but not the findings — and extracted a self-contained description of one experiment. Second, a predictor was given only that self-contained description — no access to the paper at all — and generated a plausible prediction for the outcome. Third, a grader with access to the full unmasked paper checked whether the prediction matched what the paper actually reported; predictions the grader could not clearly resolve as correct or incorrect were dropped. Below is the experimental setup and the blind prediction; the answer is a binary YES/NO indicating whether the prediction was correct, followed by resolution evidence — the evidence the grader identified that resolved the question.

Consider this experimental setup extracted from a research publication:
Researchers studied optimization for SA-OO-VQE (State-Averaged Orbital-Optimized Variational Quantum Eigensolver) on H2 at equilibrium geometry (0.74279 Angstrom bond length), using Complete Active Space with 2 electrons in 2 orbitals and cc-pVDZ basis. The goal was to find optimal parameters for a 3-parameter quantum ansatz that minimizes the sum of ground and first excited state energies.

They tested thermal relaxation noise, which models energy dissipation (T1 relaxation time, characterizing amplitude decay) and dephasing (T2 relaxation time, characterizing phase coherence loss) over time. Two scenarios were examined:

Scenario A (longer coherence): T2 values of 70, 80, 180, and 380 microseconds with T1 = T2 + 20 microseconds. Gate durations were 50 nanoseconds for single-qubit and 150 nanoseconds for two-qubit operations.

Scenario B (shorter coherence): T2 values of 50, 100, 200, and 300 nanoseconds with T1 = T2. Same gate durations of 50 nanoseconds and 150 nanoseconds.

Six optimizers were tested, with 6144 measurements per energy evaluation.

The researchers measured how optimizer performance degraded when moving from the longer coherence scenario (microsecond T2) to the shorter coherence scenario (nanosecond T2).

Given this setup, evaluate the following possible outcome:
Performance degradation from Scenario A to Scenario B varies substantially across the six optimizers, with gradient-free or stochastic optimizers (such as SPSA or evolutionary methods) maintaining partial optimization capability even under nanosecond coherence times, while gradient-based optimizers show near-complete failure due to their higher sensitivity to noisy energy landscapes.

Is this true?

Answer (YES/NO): NO